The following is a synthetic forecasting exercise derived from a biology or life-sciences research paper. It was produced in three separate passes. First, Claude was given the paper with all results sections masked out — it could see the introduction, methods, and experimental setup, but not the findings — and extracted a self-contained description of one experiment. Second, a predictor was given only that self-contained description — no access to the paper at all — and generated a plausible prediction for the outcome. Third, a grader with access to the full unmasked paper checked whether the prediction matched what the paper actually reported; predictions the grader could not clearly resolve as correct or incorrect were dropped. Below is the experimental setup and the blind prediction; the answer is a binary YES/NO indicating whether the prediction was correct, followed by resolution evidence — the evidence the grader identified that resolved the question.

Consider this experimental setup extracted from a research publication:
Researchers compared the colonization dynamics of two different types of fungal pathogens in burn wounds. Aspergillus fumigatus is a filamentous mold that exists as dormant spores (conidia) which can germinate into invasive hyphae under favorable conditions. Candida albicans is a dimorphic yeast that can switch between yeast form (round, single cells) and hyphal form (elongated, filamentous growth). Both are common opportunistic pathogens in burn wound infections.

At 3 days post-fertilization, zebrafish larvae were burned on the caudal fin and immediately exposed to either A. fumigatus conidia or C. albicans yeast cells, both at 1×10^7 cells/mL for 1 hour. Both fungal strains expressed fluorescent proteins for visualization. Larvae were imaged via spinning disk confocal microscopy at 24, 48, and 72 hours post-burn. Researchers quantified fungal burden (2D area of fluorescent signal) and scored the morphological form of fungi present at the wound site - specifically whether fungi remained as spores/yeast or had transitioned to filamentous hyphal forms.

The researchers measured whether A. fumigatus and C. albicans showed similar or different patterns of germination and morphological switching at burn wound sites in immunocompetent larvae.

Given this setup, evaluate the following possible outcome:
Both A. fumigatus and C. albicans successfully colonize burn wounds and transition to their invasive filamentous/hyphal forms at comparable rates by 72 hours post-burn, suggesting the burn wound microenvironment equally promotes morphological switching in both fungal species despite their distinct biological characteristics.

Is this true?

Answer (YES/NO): NO